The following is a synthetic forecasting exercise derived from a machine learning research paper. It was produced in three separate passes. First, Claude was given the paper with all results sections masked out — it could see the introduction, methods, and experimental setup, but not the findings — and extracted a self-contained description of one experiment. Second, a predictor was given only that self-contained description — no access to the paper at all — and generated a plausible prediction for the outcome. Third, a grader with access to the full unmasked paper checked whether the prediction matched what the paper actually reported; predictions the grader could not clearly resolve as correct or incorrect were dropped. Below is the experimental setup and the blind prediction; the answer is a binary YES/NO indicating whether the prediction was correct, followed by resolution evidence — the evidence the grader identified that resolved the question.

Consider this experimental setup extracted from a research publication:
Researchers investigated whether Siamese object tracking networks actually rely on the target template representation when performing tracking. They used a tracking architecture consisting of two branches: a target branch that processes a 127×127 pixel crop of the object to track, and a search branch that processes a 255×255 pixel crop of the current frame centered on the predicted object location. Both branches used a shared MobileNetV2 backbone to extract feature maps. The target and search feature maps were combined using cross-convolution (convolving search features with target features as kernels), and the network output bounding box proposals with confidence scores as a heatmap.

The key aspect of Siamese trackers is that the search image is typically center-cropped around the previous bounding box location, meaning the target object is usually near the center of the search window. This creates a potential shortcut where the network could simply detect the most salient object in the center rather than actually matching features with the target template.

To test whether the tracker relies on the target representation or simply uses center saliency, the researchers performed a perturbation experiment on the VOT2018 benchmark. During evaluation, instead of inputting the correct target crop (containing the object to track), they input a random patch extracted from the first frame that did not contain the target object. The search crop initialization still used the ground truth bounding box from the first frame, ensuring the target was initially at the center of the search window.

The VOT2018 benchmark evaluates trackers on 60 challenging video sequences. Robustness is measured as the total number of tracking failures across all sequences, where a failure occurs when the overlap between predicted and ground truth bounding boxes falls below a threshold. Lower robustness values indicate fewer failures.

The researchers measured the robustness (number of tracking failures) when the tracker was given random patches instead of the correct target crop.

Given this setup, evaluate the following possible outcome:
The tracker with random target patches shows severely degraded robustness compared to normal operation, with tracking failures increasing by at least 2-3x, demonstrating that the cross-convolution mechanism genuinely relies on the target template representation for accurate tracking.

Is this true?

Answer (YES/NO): NO